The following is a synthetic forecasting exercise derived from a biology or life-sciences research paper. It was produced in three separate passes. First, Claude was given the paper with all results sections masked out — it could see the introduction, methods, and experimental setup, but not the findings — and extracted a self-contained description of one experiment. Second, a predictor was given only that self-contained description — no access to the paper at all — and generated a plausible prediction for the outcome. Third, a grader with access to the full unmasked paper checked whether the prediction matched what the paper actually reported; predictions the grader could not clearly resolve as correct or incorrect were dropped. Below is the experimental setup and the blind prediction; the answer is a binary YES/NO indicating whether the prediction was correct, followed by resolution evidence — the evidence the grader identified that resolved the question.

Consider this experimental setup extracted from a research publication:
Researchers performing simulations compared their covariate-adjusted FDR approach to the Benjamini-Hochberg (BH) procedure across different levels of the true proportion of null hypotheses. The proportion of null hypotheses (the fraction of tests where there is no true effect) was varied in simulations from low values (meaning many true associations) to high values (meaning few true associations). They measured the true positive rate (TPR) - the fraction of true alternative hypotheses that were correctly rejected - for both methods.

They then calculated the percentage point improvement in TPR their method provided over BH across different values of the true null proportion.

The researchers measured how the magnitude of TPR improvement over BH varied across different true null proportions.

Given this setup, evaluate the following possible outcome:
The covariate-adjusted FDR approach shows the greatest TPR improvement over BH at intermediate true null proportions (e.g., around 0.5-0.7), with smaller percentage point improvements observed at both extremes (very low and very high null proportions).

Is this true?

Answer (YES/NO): NO